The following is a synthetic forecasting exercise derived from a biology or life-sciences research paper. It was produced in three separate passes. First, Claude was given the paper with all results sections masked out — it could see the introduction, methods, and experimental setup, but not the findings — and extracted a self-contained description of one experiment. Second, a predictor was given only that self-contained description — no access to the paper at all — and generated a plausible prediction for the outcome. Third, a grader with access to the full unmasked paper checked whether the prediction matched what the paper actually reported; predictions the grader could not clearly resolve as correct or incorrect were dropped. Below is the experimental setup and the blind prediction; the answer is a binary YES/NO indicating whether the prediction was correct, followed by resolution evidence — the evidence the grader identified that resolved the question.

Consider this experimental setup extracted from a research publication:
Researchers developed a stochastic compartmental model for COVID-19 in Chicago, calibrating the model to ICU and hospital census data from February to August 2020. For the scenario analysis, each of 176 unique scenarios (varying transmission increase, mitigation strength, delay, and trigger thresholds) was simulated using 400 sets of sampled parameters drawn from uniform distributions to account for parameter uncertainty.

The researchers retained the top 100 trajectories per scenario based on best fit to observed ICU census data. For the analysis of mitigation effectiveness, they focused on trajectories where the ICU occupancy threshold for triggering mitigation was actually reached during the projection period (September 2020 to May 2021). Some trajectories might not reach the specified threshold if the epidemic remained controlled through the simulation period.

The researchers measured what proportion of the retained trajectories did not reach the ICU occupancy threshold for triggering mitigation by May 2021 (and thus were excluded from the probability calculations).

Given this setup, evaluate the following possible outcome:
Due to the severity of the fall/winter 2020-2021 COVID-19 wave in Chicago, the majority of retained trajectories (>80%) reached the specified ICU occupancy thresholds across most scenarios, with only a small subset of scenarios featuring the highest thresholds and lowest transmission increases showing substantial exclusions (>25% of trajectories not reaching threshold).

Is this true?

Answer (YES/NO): NO